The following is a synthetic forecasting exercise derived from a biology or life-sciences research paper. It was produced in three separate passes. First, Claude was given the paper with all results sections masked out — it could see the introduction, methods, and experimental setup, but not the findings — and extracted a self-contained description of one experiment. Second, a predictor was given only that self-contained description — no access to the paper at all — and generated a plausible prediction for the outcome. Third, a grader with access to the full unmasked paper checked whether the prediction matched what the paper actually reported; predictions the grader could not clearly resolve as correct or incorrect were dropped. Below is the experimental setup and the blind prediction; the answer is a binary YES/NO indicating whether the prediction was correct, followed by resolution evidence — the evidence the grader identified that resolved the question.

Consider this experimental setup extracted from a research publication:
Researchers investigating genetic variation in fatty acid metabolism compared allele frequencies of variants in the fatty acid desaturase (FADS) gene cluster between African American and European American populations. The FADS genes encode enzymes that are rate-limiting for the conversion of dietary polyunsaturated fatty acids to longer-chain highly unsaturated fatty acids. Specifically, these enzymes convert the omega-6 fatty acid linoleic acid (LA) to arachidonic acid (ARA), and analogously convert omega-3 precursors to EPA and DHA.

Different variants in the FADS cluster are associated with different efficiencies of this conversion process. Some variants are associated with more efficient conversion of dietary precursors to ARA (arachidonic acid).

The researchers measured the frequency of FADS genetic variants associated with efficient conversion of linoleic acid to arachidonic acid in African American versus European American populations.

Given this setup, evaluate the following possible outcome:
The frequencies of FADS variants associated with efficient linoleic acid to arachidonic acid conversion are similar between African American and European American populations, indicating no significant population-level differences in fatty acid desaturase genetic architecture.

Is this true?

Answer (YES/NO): NO